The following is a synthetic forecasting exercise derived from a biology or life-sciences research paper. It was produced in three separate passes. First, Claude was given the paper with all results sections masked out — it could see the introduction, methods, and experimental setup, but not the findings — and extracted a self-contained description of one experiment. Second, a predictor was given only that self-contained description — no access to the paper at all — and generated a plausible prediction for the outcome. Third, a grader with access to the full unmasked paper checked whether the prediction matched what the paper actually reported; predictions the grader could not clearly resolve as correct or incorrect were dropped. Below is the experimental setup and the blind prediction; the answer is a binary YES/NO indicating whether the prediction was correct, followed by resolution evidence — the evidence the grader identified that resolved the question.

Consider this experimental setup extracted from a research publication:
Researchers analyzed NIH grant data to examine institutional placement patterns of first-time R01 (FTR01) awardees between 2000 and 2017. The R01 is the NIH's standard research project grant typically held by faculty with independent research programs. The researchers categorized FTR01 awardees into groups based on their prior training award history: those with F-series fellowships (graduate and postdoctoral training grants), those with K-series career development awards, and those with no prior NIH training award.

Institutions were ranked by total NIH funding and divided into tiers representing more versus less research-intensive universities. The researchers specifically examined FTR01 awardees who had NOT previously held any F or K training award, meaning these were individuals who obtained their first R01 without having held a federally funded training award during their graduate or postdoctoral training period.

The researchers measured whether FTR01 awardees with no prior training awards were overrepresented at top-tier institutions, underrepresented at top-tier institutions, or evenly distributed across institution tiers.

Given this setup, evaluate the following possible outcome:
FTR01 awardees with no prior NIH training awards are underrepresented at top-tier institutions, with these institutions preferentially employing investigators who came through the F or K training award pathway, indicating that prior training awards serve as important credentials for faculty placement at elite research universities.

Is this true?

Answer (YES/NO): NO